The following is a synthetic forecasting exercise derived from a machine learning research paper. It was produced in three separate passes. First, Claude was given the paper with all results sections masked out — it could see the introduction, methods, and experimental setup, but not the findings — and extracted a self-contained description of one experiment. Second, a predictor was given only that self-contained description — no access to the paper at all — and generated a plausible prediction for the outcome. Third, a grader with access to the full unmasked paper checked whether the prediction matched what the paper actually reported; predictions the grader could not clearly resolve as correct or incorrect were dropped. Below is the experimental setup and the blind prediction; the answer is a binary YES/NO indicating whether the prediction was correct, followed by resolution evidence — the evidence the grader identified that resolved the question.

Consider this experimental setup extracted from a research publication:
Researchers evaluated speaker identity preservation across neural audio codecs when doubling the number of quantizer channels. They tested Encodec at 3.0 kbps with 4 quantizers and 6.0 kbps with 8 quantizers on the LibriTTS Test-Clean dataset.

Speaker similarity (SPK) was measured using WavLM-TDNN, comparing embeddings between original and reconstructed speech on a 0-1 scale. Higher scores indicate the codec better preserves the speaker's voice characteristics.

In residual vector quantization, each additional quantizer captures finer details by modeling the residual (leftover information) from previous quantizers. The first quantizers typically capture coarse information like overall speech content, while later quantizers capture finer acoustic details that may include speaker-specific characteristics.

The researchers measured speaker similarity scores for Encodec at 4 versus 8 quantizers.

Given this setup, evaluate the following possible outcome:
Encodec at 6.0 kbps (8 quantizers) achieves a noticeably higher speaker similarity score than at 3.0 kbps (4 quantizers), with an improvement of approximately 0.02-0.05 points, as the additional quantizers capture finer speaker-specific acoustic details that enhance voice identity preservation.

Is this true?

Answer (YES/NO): NO